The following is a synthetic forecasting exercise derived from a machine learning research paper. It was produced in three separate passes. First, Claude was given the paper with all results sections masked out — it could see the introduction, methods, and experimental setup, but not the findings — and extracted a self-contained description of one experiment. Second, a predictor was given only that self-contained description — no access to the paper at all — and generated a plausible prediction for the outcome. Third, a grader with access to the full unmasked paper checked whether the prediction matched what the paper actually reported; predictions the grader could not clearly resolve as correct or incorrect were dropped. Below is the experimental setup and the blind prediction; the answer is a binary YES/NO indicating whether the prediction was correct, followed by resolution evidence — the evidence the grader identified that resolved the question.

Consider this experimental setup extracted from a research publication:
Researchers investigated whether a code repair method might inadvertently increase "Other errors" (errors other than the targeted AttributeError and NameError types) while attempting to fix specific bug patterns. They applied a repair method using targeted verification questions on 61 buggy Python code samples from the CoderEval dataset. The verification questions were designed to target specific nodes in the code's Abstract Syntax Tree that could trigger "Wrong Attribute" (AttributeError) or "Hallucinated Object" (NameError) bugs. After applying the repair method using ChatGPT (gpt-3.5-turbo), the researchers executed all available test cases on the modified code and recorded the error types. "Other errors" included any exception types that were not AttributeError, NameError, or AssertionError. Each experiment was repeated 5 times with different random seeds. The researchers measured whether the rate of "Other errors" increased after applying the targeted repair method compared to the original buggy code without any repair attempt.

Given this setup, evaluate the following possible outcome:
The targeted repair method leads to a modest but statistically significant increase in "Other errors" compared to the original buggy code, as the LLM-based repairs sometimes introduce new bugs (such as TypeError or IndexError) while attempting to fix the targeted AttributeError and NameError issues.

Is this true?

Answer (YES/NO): NO